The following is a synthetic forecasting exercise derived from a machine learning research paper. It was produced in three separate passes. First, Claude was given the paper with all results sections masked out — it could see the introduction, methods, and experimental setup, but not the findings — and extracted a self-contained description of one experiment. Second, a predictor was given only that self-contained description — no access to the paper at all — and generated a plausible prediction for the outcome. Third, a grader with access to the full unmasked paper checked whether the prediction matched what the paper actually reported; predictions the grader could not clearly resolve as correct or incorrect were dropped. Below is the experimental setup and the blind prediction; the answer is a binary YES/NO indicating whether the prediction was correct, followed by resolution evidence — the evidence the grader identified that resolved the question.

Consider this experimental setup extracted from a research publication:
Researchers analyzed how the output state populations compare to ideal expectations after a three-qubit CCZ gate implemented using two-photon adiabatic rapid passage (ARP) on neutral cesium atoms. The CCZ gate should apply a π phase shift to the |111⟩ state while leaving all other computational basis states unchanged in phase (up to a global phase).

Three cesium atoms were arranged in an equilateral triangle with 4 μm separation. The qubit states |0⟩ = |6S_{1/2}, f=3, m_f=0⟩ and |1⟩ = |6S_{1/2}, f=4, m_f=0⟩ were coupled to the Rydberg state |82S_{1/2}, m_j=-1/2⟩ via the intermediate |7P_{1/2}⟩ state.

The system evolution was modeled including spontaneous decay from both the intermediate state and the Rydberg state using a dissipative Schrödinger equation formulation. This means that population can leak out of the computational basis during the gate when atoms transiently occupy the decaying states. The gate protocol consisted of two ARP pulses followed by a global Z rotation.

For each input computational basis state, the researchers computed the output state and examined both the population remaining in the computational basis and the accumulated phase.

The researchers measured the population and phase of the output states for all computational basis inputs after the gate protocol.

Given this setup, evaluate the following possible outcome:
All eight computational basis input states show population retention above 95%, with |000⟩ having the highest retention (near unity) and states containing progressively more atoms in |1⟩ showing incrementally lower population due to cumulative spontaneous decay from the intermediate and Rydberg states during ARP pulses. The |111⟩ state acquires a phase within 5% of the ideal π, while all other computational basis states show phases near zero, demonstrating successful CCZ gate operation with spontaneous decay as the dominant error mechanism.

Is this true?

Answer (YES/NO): NO